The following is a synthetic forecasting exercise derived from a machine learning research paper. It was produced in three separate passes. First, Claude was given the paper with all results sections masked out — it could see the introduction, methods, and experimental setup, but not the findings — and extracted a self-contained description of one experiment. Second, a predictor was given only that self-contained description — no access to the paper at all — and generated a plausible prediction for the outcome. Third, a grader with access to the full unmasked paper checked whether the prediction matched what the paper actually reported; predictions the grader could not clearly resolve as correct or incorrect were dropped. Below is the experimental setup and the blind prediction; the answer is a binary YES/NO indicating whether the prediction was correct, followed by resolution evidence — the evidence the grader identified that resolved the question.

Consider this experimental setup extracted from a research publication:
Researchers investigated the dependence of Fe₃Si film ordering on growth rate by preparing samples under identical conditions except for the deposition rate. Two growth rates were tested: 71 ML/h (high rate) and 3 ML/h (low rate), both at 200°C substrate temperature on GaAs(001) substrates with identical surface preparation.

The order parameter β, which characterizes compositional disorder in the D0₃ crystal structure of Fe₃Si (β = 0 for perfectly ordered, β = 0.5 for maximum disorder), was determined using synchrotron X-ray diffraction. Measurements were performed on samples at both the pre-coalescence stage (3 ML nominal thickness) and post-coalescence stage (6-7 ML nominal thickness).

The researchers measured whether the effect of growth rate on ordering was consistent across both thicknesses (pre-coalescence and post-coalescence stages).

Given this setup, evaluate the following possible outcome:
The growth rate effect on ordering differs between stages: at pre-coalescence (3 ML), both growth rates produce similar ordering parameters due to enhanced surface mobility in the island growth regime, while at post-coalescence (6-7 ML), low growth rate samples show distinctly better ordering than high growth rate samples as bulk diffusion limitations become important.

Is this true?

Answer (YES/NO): NO